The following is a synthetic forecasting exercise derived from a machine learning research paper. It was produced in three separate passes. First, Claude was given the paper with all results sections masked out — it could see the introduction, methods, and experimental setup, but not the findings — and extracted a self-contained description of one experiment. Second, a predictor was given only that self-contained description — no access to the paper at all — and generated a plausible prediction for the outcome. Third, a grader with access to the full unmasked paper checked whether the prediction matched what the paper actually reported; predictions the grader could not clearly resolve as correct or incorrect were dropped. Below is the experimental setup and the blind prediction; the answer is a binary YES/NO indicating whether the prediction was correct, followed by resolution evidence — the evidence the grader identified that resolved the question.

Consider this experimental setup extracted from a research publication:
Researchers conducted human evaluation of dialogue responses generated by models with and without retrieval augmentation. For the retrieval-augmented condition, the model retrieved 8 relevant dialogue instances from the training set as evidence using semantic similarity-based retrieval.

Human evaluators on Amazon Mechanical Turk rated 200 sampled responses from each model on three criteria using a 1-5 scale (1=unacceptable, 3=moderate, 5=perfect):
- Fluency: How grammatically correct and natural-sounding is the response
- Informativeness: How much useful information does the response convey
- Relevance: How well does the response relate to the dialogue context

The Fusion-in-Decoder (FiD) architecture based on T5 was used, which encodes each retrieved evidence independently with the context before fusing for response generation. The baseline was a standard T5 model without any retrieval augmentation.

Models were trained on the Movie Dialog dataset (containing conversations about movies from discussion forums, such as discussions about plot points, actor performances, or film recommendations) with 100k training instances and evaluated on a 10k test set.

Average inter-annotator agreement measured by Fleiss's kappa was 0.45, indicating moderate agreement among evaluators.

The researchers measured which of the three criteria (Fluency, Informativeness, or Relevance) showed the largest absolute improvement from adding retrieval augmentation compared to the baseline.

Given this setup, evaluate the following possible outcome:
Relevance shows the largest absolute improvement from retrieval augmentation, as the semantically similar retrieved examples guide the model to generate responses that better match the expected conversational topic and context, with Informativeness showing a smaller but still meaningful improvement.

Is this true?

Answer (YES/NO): NO